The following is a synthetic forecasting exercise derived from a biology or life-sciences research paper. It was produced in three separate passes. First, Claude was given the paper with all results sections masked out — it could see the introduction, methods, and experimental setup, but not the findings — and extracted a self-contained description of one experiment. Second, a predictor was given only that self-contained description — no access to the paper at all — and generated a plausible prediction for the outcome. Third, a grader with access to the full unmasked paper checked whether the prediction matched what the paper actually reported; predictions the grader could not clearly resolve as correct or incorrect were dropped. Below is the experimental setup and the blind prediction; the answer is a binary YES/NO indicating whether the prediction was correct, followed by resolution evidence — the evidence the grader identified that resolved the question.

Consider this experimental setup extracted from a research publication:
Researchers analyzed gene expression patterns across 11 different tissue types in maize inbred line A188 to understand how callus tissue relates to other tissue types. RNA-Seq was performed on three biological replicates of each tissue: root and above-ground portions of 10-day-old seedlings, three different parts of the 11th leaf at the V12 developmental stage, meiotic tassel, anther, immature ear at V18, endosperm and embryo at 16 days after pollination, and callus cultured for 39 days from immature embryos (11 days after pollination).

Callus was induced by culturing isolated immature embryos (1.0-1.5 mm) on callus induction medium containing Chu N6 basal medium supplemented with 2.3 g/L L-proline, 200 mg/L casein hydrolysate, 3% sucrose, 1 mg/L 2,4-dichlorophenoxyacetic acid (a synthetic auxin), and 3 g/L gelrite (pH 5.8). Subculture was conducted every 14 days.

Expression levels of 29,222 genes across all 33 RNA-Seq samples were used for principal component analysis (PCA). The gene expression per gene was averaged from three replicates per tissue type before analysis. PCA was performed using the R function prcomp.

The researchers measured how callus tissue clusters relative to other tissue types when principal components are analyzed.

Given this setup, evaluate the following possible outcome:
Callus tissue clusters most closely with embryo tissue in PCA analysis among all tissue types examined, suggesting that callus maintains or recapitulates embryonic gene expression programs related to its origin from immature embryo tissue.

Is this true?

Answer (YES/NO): NO